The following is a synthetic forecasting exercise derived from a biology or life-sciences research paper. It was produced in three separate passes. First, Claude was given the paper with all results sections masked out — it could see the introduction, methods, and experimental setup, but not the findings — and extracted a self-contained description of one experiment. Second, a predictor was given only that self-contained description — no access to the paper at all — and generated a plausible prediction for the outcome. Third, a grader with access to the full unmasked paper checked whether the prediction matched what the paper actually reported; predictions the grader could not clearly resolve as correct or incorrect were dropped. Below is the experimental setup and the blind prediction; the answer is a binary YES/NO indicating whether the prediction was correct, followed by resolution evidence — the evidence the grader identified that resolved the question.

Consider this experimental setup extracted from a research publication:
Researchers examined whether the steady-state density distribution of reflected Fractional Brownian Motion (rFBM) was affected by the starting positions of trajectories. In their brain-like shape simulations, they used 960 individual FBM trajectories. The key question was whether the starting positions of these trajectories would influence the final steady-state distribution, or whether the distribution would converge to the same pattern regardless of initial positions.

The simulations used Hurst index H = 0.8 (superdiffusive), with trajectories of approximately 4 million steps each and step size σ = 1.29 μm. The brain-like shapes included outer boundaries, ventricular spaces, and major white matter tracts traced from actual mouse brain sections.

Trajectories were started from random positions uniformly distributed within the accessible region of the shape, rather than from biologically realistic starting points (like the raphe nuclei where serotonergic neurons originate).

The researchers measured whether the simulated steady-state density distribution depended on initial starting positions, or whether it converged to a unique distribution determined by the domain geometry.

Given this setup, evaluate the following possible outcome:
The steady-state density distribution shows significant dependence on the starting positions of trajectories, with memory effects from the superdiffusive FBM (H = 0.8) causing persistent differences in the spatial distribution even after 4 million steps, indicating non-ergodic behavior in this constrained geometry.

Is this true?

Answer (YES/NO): NO